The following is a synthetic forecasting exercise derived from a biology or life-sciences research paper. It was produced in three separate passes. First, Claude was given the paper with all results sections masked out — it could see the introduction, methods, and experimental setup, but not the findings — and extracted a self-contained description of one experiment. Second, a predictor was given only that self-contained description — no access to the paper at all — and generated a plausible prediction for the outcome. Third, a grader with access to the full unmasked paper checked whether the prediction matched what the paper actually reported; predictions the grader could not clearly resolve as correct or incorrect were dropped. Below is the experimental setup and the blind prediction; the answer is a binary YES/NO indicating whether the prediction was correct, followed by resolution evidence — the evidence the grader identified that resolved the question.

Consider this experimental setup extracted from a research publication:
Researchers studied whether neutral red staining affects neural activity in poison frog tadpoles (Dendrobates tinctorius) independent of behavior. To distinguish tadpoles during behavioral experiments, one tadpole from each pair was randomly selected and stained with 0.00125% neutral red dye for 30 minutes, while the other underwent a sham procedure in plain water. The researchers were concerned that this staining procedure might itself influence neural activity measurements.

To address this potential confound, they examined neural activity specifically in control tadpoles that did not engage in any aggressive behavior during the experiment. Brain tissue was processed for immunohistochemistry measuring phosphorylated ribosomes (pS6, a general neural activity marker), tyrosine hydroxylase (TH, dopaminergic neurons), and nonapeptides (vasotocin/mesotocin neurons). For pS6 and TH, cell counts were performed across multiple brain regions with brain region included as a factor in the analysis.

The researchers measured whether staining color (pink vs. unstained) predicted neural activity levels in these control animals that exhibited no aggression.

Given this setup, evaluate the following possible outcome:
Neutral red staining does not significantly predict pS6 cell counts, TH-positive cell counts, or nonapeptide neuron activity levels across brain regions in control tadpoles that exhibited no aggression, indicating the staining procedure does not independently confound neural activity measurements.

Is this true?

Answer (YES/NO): YES